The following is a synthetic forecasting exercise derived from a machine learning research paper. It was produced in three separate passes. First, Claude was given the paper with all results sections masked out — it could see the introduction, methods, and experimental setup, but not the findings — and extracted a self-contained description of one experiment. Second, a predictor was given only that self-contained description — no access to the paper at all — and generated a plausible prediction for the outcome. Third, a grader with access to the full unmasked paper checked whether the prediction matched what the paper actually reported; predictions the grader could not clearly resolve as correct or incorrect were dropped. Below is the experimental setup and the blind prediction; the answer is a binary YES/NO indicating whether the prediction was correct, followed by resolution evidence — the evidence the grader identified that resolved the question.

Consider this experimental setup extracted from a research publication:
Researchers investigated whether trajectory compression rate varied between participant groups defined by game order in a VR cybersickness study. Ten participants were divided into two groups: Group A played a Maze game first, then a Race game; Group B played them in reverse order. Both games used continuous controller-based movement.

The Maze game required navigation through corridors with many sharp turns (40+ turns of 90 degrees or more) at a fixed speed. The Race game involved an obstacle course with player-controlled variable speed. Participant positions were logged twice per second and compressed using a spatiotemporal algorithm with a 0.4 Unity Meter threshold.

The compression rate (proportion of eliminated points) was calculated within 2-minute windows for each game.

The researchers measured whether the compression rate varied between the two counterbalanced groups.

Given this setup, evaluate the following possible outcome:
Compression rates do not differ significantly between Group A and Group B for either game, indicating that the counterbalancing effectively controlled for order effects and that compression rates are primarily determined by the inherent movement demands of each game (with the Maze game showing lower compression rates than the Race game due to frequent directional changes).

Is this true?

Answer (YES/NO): NO